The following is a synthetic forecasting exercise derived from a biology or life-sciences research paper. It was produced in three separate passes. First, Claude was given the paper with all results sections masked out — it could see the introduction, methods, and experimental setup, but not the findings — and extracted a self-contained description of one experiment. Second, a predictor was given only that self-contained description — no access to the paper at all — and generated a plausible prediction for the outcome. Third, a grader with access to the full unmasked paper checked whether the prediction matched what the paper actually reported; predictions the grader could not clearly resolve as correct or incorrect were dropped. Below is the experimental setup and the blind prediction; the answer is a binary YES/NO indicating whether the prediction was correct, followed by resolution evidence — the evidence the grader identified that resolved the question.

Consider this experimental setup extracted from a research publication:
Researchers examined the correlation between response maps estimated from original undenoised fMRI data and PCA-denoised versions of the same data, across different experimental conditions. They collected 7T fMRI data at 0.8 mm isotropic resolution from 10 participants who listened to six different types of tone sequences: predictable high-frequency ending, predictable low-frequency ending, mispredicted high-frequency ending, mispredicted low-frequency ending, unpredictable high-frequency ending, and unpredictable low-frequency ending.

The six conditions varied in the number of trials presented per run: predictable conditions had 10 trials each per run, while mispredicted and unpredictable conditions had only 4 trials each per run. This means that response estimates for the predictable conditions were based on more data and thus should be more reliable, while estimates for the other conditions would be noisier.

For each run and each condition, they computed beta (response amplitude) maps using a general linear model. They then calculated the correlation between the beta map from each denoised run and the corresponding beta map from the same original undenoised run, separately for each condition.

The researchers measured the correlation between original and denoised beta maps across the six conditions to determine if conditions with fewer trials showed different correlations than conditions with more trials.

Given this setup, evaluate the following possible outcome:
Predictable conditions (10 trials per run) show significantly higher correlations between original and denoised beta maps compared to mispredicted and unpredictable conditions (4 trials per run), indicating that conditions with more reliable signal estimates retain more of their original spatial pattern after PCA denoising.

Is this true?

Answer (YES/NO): NO